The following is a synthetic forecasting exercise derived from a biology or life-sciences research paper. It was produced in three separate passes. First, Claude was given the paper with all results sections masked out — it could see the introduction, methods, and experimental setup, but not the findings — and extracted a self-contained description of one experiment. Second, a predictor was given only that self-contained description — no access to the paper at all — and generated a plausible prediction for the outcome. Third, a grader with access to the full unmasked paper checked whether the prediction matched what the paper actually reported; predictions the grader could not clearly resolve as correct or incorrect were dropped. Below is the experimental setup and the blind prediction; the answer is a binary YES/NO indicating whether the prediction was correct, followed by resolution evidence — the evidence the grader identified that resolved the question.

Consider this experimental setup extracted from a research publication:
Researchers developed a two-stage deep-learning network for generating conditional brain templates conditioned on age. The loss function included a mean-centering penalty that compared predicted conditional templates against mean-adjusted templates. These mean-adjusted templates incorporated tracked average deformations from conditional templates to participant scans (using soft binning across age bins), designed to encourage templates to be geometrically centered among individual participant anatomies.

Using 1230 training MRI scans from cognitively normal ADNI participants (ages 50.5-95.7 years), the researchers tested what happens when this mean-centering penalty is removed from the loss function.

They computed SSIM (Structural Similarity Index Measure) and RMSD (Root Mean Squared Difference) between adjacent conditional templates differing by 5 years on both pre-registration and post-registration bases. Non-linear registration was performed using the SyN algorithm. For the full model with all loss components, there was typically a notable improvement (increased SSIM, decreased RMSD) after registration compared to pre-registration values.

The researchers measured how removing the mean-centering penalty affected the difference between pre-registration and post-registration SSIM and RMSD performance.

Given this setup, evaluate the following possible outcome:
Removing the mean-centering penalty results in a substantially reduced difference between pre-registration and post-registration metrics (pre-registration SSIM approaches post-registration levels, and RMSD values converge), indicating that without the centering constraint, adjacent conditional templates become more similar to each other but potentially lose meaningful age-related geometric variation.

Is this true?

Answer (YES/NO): YES